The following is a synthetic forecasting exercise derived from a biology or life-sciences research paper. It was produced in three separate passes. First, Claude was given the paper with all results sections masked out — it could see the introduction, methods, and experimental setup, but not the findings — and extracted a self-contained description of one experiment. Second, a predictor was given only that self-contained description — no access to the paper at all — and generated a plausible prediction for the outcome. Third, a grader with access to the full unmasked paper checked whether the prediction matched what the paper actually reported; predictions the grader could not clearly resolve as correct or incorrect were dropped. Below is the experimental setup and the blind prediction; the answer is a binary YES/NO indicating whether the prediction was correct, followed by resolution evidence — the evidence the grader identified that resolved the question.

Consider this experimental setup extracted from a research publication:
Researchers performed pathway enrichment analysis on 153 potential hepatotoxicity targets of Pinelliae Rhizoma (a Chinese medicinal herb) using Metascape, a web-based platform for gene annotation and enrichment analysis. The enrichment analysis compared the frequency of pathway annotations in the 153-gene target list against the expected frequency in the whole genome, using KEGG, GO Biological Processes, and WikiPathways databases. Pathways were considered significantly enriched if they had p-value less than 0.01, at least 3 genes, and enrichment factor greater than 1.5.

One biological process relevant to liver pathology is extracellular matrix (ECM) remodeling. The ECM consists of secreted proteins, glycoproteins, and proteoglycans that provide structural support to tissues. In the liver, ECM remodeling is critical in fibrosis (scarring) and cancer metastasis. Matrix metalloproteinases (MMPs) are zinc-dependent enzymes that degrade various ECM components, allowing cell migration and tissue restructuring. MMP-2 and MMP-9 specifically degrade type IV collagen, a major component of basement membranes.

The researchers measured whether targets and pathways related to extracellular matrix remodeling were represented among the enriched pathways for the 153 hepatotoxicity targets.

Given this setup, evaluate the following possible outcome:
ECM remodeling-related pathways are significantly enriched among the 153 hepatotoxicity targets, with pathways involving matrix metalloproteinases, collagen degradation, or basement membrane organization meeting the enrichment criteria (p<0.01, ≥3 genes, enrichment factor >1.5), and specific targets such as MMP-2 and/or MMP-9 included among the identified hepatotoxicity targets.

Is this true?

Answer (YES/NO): YES